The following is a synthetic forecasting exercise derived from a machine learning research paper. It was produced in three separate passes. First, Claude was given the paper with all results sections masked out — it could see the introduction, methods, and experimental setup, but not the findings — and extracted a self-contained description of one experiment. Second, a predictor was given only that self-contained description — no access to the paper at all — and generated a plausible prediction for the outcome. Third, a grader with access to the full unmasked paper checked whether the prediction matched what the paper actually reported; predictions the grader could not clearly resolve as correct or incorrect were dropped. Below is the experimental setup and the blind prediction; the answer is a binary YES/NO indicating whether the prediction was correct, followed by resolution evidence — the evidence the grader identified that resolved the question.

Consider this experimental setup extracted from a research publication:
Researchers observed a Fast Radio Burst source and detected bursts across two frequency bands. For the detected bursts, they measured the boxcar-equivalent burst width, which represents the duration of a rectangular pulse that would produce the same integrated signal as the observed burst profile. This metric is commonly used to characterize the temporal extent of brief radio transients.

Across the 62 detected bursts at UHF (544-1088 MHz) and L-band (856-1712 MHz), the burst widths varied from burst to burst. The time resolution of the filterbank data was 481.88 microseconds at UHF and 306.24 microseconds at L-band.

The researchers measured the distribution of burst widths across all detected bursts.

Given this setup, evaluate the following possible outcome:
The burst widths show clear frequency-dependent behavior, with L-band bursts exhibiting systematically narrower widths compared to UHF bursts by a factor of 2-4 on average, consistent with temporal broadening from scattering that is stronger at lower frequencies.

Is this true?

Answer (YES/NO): NO